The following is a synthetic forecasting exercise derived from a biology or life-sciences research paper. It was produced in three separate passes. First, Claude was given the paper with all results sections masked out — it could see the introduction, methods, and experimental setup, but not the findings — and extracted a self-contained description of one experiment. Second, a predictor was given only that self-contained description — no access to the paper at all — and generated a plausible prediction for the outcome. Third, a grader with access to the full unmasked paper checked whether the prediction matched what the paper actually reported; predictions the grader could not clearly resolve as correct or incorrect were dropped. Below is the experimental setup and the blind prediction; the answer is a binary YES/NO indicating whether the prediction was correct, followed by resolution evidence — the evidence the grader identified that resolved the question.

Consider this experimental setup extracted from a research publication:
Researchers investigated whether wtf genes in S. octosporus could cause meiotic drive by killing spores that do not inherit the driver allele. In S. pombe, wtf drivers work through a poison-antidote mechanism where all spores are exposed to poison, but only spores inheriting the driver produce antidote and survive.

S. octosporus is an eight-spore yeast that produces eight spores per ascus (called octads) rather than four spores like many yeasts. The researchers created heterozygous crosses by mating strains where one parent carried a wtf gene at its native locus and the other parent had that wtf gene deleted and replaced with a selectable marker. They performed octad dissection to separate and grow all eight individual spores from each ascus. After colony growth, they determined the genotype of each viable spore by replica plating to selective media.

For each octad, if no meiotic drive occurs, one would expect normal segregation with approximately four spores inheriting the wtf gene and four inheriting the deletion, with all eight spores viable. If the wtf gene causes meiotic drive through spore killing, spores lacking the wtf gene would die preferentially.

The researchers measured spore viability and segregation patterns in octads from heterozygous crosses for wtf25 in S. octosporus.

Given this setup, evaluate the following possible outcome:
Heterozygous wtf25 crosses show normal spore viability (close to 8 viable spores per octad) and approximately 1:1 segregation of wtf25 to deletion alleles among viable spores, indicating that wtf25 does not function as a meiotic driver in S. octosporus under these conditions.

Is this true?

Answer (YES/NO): NO